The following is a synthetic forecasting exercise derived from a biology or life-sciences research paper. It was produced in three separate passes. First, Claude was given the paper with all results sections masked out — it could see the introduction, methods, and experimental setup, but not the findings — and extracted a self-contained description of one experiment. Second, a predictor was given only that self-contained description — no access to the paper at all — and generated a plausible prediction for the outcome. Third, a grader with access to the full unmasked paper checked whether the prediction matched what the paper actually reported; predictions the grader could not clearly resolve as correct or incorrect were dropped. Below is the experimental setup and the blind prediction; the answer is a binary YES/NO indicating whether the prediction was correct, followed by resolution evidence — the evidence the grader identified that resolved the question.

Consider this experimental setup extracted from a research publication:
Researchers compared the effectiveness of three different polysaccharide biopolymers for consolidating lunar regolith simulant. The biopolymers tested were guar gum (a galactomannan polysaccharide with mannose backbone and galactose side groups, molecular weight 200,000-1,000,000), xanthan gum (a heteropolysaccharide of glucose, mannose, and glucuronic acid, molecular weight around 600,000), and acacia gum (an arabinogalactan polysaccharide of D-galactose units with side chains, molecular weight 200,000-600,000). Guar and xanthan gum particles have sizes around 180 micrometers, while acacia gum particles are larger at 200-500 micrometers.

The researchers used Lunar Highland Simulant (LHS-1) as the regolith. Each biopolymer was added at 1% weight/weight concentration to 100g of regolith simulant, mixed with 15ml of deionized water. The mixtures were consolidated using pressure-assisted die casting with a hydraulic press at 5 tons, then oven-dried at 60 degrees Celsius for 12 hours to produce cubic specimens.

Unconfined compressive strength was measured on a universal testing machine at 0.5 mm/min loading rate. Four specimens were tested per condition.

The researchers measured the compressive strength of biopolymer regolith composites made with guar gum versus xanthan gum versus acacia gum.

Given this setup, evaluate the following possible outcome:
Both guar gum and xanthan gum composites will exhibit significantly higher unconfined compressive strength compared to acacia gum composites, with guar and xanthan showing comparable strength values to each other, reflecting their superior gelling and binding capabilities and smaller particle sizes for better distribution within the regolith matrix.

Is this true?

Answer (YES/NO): YES